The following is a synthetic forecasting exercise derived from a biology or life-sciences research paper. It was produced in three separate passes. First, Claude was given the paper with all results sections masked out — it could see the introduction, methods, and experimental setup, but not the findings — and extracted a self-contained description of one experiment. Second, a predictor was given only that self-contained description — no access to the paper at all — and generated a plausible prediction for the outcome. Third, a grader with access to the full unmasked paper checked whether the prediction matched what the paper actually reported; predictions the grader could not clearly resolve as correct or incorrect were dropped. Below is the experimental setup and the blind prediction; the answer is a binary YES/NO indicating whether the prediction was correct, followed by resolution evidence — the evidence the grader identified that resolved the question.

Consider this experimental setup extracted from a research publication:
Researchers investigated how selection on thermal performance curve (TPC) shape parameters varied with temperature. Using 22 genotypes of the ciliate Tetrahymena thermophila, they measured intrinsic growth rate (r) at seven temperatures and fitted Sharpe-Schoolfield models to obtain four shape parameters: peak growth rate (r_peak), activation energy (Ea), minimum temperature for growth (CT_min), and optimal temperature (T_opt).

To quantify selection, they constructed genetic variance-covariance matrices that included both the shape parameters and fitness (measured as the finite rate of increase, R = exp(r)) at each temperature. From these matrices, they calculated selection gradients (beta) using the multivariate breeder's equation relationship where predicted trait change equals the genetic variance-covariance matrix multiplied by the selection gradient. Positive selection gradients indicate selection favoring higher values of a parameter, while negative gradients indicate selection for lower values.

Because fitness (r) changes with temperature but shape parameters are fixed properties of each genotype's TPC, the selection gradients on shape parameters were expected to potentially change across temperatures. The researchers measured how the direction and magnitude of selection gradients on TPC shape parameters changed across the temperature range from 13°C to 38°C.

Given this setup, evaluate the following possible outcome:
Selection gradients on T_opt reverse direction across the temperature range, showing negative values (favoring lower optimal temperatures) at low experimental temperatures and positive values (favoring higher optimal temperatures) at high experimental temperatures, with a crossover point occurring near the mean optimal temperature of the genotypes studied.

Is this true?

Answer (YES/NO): NO